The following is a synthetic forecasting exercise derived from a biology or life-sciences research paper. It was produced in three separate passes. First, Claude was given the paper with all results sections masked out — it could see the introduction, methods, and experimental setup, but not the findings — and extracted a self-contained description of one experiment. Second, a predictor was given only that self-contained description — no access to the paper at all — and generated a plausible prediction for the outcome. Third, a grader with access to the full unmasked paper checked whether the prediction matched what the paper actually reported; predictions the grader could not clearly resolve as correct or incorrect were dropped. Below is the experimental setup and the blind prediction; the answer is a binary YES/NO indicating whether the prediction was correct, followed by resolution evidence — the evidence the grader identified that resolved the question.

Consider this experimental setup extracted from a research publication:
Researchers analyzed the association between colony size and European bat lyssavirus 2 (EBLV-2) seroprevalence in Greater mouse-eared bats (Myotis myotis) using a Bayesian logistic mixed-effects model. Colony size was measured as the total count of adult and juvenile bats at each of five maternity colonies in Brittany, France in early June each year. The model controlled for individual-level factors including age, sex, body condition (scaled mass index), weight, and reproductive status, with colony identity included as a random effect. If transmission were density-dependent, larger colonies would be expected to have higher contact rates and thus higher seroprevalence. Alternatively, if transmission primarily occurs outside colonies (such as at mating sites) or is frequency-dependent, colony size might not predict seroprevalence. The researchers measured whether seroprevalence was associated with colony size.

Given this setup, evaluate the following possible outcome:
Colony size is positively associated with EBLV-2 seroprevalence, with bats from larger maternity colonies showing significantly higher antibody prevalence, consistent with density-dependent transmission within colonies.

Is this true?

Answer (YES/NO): NO